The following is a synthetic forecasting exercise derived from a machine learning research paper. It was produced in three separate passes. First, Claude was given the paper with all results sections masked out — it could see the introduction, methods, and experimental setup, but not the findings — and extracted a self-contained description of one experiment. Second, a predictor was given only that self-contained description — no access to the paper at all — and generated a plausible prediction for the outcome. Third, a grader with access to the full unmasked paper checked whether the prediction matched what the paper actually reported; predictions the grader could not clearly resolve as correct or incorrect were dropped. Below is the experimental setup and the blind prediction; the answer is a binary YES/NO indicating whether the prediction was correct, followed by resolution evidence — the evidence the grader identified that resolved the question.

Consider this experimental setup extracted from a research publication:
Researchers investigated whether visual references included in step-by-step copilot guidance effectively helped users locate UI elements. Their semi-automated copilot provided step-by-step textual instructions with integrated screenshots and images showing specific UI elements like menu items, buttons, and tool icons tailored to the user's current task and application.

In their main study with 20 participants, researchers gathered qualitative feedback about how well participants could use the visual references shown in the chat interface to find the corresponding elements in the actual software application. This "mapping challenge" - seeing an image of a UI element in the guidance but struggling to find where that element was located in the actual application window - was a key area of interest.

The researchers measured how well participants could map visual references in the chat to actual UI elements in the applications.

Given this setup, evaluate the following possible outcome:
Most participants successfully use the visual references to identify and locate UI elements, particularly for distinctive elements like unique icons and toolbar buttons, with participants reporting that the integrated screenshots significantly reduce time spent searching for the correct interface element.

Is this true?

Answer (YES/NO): NO